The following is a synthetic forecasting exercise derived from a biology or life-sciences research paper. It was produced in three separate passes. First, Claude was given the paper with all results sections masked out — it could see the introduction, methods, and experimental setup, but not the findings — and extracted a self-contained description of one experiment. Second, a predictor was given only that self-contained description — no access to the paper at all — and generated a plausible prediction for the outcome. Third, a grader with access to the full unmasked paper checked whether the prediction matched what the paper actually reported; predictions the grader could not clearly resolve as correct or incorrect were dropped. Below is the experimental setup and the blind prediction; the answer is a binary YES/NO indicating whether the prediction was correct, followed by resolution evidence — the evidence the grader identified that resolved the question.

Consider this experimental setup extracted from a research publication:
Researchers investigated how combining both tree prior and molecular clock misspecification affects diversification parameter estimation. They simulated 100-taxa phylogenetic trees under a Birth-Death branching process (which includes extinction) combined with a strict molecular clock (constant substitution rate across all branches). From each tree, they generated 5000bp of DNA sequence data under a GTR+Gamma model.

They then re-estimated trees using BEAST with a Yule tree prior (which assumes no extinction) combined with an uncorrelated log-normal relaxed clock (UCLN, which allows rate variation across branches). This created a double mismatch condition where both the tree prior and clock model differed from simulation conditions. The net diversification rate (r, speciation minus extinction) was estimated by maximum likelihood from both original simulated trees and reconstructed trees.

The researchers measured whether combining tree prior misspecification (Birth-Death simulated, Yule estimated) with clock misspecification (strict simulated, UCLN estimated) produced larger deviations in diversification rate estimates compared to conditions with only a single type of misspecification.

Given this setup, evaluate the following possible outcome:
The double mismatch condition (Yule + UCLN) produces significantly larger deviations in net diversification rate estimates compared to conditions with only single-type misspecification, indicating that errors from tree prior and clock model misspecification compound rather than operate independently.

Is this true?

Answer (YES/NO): NO